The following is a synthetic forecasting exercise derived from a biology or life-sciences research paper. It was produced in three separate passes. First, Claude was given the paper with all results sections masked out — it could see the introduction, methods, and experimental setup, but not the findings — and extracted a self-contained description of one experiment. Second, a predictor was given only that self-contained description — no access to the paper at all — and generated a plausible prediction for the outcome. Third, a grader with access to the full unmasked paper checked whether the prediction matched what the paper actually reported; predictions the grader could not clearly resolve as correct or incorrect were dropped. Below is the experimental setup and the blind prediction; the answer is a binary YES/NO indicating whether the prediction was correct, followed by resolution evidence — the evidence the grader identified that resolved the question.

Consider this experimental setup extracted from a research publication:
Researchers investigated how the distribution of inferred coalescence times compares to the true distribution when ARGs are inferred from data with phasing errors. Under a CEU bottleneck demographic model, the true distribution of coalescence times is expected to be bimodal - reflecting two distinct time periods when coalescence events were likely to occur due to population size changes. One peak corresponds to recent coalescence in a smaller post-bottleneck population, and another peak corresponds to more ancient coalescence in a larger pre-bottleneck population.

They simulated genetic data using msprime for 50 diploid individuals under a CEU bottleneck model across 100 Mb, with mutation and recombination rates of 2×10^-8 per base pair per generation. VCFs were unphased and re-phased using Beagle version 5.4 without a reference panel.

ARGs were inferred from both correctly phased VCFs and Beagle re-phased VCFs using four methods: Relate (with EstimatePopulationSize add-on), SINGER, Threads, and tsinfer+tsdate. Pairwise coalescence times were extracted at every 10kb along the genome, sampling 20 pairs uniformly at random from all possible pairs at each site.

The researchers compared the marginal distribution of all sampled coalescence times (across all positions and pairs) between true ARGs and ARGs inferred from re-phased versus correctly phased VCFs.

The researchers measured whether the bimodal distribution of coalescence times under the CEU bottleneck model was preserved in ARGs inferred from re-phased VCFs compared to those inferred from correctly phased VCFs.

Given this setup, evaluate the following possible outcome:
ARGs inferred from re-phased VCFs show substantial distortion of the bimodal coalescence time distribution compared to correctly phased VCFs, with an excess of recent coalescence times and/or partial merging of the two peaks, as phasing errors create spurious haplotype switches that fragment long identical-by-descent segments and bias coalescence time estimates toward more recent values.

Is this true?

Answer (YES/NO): NO